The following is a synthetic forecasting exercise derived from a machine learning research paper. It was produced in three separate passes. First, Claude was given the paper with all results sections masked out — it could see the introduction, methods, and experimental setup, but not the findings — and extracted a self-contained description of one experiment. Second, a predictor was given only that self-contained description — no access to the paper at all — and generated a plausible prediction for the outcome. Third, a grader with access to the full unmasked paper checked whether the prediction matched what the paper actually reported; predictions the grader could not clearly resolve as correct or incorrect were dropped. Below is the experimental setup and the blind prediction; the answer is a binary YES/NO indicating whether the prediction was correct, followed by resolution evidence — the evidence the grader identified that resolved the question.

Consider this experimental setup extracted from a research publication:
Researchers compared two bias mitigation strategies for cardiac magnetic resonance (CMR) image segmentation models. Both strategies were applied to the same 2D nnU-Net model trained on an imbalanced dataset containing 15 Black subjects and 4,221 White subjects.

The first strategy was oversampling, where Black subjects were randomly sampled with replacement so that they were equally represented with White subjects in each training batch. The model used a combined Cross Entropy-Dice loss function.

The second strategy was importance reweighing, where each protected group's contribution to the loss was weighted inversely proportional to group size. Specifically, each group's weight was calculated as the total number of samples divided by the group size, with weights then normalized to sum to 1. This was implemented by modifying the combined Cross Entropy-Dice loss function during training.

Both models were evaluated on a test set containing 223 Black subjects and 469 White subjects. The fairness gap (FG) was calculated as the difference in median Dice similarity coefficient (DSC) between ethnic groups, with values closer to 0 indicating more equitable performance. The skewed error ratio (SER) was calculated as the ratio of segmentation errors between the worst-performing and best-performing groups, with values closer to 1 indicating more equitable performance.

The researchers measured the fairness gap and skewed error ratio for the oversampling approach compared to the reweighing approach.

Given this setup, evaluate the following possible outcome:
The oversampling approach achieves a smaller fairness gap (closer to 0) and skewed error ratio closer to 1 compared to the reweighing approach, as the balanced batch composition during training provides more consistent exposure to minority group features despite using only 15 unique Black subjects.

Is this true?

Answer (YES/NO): YES